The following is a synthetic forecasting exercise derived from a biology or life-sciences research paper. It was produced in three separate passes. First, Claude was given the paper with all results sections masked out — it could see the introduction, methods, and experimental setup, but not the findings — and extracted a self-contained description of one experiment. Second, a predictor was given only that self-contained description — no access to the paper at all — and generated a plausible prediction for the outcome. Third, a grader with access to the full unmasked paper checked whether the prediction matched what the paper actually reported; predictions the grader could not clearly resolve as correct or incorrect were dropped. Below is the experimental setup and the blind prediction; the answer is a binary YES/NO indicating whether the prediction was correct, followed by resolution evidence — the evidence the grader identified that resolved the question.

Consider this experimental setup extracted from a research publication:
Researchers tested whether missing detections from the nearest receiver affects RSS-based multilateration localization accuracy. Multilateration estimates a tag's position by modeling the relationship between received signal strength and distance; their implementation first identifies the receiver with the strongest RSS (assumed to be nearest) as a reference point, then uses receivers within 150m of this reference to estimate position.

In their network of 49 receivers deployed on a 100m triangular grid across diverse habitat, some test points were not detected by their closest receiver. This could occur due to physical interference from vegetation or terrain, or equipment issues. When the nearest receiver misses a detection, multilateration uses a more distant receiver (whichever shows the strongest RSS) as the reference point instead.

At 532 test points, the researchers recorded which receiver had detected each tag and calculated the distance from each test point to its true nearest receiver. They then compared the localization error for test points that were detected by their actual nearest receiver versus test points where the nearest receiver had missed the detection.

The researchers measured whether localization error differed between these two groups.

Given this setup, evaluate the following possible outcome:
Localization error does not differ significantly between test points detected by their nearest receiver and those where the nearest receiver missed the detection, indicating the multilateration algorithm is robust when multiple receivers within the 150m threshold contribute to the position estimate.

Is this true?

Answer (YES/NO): NO